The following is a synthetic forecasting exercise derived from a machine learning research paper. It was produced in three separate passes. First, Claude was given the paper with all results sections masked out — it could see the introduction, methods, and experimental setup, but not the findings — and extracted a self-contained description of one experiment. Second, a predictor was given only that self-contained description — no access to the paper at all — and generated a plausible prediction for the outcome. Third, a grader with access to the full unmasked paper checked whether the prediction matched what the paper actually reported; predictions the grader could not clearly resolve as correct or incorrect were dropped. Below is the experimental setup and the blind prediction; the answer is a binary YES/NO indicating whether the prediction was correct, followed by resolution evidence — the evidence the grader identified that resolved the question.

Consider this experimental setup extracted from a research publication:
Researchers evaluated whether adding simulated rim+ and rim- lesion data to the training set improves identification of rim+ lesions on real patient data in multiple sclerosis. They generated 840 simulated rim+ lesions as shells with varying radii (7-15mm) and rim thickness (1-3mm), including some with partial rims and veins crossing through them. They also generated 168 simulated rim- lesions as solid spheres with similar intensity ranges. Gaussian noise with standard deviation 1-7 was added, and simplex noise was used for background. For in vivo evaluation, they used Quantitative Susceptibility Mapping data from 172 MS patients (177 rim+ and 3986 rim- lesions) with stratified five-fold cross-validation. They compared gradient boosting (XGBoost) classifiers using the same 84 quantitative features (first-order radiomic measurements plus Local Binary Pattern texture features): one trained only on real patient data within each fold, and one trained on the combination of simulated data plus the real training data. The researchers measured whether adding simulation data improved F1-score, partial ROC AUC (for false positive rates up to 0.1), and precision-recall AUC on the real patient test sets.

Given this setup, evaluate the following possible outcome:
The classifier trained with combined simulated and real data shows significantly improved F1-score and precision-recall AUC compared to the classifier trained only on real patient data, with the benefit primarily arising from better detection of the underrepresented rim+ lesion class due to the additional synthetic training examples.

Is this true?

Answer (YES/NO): NO